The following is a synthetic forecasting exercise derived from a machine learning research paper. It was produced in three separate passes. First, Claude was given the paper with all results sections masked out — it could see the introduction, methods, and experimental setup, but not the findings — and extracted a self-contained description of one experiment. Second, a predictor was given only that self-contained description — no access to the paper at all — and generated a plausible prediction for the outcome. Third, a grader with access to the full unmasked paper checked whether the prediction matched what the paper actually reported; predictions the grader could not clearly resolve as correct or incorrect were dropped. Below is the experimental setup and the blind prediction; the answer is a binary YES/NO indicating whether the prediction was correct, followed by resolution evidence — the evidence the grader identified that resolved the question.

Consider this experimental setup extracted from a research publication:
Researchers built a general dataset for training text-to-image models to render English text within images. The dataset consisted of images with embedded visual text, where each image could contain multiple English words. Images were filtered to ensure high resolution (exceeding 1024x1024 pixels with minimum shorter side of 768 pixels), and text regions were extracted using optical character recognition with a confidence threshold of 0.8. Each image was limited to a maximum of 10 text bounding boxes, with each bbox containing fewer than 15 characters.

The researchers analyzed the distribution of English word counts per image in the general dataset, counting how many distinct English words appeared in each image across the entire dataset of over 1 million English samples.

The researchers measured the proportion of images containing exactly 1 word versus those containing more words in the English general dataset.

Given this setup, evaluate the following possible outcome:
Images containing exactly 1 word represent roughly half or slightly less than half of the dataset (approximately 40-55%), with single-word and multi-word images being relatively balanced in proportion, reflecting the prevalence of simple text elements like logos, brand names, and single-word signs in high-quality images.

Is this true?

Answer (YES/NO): NO